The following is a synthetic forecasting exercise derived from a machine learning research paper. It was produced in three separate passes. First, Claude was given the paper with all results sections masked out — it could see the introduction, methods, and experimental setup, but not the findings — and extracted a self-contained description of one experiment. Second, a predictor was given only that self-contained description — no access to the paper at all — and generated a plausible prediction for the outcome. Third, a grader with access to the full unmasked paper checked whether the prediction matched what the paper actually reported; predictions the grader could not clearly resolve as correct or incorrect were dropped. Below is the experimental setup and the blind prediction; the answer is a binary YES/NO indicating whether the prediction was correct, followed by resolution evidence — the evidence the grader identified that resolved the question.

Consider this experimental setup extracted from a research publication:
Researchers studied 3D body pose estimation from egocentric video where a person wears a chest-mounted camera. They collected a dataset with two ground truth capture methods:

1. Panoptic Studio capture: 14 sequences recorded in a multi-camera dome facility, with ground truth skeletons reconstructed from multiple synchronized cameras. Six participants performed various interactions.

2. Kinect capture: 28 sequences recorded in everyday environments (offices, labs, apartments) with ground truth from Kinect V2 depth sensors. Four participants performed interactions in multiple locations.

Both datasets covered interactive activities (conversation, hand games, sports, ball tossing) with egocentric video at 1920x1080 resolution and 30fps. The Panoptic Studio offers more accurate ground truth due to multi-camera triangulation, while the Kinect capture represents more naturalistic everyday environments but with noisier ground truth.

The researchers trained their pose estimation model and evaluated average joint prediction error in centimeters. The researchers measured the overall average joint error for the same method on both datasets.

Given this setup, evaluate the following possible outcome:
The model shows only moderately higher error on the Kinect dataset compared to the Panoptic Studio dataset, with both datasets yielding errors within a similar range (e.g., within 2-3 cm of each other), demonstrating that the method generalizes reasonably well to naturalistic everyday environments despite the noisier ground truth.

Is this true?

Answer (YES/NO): NO